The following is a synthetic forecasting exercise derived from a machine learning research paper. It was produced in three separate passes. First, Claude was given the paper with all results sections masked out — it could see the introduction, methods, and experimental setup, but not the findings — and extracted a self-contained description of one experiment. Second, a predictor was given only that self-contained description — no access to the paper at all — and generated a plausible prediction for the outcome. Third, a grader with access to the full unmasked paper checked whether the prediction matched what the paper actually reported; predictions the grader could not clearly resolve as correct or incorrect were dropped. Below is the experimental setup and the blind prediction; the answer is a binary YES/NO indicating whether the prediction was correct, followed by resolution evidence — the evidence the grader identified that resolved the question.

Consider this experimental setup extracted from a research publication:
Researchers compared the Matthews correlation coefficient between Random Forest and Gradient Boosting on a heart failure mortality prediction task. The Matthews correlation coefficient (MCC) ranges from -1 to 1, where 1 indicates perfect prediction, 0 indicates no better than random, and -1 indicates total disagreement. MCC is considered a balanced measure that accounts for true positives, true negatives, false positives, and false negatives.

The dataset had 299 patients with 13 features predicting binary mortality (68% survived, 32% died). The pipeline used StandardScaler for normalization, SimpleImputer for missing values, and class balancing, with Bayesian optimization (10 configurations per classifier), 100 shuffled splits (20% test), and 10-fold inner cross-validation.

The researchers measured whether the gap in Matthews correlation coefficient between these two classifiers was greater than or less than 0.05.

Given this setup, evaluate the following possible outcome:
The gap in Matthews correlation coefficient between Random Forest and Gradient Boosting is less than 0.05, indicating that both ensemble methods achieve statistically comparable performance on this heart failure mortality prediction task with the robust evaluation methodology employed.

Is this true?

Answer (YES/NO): YES